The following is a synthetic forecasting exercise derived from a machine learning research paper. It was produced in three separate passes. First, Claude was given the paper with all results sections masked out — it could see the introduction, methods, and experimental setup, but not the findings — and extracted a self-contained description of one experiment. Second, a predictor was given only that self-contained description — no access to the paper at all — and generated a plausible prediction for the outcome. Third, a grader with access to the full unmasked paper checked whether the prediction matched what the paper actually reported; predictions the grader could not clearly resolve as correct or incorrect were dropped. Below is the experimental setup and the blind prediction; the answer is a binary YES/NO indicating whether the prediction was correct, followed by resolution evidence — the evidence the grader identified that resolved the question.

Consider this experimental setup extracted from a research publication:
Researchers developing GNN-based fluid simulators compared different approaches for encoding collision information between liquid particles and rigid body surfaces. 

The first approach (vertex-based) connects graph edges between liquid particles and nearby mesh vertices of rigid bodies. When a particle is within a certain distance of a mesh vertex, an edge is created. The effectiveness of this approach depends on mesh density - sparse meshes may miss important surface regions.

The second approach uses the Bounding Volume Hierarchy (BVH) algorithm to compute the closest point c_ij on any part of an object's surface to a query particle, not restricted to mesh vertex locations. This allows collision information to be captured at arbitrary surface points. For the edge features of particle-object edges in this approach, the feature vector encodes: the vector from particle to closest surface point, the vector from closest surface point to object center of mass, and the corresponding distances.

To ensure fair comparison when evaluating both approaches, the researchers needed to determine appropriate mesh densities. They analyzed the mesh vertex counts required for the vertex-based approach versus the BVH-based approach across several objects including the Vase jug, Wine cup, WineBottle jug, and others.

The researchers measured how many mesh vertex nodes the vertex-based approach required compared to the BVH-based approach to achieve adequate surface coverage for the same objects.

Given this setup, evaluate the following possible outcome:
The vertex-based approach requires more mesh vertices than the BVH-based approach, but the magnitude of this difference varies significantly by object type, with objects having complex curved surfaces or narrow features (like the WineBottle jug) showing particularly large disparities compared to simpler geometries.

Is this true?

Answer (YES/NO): NO